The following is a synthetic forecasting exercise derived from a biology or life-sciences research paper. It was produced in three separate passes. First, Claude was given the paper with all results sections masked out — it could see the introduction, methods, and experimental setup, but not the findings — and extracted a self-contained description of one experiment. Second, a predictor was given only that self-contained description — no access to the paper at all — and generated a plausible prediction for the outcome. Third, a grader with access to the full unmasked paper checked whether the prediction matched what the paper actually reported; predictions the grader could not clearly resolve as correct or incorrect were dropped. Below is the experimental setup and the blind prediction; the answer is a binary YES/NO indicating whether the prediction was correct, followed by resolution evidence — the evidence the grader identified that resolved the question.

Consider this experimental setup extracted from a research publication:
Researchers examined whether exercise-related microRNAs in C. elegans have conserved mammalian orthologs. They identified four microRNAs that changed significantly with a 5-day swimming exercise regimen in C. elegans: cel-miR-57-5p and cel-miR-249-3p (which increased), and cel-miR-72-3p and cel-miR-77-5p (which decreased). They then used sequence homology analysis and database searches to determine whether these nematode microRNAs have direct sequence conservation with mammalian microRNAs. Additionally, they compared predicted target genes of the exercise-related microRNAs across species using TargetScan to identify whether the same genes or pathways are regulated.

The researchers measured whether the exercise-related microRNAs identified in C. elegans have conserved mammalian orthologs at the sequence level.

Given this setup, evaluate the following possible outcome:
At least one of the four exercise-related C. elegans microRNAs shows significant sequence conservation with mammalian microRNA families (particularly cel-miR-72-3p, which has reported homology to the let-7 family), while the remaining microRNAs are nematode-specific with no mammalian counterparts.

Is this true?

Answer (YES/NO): NO